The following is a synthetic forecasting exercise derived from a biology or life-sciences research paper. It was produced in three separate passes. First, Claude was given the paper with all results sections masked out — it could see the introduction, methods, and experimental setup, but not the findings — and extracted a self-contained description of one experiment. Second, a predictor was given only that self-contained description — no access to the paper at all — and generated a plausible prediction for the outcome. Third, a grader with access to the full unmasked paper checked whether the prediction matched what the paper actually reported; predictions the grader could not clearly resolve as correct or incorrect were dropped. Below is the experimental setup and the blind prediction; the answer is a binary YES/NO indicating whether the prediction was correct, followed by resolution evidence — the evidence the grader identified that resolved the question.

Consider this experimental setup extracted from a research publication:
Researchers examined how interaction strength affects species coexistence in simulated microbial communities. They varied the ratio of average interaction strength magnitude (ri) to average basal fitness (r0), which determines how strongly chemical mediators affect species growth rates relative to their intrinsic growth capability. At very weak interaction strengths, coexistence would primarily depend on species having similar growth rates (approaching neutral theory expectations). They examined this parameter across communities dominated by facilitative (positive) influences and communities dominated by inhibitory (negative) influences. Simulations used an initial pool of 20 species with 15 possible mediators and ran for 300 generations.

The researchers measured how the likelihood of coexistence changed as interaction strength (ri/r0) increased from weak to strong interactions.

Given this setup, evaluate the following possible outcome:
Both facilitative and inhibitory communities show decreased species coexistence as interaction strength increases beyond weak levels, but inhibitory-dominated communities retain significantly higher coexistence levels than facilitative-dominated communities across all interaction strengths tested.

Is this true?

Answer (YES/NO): NO